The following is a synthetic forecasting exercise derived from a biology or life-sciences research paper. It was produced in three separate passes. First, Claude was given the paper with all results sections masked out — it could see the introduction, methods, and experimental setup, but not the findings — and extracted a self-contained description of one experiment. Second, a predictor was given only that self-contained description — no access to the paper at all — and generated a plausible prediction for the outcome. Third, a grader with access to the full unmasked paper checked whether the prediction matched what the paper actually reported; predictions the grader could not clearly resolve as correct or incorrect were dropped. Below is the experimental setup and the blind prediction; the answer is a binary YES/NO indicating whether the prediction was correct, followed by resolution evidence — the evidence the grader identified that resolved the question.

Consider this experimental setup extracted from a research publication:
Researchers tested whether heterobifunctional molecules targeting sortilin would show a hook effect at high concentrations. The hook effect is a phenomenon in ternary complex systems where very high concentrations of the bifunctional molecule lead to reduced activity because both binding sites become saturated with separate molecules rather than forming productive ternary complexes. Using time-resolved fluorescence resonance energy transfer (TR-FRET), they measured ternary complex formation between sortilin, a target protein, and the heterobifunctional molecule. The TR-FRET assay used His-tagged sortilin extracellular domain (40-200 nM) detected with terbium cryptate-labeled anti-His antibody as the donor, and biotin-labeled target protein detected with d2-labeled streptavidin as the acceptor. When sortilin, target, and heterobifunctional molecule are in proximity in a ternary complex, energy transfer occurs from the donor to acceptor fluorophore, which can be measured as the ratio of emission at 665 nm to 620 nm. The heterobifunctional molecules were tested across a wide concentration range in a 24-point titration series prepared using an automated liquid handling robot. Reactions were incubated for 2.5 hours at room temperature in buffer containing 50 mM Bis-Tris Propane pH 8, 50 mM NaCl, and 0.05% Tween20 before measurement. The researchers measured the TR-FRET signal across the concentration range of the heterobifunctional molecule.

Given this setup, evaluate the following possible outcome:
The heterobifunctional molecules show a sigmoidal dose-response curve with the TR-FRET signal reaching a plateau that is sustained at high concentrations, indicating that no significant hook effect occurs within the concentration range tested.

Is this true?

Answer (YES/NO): NO